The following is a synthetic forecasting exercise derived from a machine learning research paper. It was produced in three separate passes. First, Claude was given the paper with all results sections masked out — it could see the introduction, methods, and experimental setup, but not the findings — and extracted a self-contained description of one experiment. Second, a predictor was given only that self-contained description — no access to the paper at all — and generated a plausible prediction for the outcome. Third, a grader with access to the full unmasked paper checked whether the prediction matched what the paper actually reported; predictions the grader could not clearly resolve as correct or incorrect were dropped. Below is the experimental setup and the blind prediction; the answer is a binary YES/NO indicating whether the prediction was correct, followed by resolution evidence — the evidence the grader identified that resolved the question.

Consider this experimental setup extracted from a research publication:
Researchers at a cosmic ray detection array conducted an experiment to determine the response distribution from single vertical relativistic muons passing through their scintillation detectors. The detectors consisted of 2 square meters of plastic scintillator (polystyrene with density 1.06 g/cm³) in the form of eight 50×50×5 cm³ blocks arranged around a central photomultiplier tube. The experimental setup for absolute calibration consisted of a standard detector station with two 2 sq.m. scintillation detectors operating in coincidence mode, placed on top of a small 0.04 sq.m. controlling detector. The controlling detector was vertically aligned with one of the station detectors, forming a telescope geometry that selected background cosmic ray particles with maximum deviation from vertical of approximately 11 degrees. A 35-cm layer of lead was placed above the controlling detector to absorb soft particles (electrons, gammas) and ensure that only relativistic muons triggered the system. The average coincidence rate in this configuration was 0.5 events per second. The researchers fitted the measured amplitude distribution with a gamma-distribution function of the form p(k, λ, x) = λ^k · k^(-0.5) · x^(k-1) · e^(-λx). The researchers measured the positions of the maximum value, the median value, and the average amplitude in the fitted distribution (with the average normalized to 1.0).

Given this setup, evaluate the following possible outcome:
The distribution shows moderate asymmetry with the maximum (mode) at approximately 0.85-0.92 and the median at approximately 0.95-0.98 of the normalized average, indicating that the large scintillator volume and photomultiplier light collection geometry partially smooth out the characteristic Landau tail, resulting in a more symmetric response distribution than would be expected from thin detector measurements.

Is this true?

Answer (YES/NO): NO